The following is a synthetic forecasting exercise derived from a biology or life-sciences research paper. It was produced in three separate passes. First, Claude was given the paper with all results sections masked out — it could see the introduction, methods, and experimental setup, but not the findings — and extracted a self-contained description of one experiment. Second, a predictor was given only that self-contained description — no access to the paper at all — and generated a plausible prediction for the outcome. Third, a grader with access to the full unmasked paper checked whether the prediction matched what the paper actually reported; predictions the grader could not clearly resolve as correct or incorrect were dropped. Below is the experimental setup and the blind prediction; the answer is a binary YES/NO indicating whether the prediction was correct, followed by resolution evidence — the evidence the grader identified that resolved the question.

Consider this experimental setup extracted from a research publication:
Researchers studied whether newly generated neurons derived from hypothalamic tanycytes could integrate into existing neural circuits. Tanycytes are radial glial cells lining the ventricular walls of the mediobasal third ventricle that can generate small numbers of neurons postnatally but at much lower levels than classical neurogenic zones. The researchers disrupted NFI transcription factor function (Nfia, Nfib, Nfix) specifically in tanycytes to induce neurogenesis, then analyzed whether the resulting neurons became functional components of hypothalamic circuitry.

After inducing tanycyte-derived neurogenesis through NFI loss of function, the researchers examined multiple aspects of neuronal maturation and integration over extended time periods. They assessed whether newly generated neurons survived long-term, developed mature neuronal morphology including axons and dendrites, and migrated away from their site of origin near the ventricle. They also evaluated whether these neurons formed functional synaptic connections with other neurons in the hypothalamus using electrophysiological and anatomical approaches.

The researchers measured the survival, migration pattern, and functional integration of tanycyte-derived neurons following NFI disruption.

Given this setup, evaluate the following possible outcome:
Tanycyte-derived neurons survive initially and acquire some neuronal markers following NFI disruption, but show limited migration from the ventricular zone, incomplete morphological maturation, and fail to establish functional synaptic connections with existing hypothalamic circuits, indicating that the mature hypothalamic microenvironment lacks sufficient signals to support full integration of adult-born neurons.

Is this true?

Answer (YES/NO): NO